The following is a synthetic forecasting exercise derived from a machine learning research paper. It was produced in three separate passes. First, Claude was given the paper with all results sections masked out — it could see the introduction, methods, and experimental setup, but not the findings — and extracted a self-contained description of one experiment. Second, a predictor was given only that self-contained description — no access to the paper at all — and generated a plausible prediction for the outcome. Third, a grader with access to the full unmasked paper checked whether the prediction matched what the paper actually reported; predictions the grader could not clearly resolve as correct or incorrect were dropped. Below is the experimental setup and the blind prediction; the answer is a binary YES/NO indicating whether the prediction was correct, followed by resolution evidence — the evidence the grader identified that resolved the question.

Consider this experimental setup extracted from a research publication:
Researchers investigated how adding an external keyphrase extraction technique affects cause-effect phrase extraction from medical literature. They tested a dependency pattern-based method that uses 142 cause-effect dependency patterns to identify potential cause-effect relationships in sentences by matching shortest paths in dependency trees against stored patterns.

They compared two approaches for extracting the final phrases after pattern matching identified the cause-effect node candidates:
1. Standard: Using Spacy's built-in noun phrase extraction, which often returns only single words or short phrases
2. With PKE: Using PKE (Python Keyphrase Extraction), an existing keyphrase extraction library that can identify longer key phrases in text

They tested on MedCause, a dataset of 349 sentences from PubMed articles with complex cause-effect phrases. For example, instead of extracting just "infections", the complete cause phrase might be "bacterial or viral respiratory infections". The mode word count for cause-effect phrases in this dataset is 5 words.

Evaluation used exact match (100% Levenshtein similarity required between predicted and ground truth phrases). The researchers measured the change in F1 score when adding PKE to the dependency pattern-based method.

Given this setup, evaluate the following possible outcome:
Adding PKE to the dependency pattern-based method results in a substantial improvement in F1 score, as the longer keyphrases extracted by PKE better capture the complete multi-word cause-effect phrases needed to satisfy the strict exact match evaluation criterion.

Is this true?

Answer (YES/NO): YES